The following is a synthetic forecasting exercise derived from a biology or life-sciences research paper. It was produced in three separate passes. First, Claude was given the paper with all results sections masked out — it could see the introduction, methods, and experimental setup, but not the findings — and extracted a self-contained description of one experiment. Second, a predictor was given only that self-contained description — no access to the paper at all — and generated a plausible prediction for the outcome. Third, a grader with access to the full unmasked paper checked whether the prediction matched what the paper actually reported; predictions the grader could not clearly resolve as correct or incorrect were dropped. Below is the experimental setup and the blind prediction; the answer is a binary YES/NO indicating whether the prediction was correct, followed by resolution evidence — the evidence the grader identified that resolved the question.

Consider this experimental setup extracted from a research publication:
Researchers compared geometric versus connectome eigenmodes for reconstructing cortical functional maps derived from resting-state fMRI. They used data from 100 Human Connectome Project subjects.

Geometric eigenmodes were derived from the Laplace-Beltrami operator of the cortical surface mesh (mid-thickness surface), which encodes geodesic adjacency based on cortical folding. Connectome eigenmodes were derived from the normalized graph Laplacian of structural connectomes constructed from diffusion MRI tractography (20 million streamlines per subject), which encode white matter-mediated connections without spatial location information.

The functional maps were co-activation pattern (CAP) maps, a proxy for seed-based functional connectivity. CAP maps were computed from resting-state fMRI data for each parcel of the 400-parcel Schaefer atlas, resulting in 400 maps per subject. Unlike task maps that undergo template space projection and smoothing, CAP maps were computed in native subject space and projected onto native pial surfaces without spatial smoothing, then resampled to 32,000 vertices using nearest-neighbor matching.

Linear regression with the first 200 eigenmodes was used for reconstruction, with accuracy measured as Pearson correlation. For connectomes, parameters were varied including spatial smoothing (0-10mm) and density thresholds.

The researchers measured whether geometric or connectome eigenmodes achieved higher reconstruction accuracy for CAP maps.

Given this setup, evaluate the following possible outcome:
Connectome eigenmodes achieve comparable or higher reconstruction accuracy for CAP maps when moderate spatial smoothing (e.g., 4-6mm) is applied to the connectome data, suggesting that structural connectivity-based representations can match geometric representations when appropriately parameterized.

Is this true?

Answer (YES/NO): NO